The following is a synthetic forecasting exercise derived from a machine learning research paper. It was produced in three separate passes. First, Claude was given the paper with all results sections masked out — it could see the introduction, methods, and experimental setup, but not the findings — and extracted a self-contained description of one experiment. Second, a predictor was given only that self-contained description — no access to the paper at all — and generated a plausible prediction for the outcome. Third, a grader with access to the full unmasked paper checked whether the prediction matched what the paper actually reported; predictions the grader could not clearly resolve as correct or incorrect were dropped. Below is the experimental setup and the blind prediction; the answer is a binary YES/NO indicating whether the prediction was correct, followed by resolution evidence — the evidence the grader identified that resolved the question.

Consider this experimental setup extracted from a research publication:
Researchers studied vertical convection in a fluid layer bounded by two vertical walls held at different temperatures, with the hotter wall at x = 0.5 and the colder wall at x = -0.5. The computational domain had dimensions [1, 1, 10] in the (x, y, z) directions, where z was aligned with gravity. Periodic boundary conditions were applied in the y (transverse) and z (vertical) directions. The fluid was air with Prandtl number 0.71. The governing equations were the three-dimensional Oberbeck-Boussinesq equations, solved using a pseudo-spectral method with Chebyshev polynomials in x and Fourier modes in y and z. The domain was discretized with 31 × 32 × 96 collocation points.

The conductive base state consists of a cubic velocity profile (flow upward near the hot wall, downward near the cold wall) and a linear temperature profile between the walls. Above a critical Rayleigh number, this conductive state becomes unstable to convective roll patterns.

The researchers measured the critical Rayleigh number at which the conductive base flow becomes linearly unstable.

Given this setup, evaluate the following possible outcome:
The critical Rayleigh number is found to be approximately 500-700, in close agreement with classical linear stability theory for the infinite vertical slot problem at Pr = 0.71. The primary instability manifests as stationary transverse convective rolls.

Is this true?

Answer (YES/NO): NO